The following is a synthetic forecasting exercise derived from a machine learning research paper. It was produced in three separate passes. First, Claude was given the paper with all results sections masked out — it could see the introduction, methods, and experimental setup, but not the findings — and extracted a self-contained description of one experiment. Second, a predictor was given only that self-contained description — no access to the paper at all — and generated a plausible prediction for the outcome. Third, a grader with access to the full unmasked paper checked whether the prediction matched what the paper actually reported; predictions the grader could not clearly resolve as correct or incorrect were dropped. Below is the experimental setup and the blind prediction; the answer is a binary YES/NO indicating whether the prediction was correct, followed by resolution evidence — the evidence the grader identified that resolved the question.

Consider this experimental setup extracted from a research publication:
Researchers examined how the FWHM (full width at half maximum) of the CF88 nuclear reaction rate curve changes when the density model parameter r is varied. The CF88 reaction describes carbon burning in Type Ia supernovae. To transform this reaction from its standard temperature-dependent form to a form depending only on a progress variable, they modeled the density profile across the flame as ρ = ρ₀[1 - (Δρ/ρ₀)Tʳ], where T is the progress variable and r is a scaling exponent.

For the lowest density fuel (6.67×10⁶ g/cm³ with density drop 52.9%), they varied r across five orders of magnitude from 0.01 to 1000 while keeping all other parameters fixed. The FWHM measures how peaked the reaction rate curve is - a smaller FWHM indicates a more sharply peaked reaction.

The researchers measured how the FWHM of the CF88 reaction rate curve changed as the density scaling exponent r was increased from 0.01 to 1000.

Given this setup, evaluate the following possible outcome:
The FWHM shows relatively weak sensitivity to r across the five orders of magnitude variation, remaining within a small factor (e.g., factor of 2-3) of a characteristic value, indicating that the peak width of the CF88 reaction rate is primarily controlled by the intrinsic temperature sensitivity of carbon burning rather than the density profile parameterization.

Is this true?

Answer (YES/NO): NO